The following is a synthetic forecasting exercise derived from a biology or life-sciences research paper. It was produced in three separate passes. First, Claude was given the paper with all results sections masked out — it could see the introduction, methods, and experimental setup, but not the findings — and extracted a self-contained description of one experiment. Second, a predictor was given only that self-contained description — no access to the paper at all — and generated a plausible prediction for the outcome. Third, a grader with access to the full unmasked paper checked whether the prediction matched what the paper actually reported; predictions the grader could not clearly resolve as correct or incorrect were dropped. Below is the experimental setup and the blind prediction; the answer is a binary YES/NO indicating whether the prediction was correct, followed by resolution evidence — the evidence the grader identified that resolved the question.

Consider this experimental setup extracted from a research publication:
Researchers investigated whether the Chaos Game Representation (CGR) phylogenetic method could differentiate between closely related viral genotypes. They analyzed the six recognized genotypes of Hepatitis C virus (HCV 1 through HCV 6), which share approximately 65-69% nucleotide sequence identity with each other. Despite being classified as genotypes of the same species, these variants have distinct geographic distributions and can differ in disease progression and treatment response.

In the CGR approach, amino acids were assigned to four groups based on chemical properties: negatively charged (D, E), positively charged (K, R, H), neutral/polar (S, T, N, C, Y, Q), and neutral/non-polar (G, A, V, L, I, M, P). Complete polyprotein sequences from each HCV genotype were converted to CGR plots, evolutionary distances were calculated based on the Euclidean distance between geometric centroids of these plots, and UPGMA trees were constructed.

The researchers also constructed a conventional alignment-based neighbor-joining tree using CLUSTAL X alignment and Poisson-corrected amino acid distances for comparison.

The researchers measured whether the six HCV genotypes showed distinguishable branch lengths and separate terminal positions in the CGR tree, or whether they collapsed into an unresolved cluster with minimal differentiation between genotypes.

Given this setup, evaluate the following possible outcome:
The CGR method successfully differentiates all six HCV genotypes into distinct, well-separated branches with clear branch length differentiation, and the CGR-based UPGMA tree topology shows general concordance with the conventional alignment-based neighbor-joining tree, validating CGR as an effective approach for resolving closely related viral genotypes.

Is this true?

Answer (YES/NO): NO